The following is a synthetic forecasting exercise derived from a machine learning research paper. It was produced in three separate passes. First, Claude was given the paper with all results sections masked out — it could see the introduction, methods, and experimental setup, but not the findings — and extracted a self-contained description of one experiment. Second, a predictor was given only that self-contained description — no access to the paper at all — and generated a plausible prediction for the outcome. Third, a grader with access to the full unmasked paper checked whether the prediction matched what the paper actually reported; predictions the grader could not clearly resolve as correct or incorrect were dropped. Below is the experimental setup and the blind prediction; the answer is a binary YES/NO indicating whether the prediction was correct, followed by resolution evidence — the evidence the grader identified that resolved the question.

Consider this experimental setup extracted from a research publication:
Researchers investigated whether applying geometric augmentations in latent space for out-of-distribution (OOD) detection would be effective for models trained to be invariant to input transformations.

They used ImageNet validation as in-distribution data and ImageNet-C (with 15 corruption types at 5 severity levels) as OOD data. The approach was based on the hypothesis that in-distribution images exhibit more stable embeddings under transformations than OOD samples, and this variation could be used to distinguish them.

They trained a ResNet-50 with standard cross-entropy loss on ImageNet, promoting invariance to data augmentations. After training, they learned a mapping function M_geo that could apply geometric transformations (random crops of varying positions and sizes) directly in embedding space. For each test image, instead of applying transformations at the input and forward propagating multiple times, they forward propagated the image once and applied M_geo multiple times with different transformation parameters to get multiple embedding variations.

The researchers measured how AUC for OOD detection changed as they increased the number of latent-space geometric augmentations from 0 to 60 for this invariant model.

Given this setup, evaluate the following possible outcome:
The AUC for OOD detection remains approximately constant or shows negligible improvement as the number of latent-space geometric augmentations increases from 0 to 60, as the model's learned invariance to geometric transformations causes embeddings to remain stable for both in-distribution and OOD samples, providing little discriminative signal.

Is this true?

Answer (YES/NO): YES